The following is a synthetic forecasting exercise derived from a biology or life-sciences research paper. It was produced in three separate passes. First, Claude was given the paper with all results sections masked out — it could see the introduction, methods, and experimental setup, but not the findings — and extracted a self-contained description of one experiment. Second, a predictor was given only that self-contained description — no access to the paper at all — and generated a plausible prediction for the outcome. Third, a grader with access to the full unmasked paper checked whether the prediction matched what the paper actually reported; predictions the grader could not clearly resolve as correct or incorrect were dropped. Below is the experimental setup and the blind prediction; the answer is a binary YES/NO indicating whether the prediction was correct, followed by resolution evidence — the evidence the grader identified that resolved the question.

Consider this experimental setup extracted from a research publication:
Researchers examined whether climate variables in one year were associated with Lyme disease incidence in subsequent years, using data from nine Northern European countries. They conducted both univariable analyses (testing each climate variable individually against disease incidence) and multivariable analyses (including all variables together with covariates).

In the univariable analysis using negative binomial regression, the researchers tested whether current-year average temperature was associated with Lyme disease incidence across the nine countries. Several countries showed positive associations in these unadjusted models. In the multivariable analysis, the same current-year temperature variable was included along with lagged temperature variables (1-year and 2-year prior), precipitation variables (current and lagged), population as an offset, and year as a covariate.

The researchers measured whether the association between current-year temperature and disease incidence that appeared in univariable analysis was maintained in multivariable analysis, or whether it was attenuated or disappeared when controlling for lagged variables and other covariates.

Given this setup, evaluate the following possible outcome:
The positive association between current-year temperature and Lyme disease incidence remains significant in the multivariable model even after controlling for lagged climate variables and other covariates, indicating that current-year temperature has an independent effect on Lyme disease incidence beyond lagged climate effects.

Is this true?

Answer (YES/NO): NO